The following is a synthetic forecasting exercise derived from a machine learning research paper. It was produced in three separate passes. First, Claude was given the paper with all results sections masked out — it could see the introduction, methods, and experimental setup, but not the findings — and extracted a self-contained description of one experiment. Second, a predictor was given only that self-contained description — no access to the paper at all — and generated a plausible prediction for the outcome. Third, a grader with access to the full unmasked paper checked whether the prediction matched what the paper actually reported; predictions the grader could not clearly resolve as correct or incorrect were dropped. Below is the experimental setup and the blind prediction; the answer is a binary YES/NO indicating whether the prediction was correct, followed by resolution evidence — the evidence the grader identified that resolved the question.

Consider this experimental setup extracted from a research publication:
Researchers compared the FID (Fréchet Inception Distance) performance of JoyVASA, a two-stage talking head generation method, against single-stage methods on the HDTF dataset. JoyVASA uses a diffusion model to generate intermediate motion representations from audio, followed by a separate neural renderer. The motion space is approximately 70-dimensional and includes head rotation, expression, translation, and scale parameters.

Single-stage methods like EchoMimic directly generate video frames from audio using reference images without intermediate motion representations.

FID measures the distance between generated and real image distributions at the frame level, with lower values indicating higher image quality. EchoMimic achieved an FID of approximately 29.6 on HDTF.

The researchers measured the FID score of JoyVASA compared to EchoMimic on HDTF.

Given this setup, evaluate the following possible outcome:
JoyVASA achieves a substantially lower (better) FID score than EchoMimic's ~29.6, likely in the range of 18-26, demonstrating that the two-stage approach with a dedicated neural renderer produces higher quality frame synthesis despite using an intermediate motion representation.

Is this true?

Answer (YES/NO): NO